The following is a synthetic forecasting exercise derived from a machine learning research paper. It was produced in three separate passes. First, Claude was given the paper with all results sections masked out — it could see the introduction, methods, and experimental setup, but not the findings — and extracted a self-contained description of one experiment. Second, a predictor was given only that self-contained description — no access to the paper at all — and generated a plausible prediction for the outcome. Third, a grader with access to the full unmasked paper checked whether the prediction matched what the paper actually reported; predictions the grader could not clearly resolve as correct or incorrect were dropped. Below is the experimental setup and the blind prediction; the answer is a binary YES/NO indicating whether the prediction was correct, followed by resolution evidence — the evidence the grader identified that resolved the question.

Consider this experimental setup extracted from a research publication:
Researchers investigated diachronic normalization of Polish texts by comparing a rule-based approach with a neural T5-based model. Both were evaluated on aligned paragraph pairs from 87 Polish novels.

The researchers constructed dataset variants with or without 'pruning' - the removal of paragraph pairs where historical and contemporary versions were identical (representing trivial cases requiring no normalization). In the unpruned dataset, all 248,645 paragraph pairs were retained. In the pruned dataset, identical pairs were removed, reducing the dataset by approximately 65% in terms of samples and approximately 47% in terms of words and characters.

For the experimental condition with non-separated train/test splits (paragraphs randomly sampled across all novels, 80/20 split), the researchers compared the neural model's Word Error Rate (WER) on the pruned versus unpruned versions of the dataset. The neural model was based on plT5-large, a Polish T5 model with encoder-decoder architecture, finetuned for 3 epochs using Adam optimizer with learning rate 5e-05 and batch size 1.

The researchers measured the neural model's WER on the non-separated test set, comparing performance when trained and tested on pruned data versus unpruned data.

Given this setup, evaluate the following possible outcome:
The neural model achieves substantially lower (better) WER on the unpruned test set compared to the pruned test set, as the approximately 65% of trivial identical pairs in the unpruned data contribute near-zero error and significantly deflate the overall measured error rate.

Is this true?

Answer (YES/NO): YES